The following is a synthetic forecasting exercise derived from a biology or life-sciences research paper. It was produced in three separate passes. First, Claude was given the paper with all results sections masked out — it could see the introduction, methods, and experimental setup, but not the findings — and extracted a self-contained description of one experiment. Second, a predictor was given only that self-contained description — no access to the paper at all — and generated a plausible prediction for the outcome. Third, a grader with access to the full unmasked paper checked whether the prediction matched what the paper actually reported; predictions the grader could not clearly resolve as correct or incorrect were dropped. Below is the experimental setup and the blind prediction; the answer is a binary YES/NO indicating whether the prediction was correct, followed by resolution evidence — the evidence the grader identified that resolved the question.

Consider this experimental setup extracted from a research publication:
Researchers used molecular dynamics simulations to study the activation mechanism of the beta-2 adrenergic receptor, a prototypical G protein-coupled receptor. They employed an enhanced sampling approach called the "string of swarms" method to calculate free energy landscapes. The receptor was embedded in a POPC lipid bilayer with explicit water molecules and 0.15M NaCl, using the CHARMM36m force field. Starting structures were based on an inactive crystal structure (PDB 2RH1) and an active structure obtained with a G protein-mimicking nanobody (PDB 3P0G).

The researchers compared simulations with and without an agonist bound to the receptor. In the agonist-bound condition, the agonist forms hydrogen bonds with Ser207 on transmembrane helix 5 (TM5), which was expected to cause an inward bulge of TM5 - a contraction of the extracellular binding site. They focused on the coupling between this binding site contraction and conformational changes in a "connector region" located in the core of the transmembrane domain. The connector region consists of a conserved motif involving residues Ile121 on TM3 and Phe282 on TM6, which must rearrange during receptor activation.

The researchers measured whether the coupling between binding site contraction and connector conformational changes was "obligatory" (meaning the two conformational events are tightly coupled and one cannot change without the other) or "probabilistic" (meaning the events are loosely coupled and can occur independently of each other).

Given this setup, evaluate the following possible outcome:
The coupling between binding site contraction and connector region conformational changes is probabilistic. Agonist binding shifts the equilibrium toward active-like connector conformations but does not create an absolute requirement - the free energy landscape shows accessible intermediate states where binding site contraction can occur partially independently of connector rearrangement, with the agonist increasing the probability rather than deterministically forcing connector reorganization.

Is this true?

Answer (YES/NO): NO